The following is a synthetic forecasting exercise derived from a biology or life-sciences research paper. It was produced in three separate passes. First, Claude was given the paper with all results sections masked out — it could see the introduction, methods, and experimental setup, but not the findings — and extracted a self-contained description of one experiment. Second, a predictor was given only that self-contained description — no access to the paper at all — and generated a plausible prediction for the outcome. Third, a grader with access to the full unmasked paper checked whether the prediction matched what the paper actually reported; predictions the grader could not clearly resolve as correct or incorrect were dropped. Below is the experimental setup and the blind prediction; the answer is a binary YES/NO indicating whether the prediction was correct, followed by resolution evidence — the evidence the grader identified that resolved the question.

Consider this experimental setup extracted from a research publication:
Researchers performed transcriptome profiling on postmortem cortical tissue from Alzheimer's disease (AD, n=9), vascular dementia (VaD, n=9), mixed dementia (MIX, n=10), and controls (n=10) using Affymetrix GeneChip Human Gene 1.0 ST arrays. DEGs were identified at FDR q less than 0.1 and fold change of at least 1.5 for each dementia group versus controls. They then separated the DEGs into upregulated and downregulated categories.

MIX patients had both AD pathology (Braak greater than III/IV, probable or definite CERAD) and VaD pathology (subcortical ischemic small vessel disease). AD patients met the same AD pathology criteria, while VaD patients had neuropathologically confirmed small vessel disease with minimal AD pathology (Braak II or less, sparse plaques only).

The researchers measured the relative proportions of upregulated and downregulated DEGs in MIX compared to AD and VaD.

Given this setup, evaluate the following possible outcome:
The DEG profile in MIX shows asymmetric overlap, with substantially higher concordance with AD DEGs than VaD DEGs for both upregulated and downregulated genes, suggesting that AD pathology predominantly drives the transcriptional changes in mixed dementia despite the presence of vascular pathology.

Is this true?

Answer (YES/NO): YES